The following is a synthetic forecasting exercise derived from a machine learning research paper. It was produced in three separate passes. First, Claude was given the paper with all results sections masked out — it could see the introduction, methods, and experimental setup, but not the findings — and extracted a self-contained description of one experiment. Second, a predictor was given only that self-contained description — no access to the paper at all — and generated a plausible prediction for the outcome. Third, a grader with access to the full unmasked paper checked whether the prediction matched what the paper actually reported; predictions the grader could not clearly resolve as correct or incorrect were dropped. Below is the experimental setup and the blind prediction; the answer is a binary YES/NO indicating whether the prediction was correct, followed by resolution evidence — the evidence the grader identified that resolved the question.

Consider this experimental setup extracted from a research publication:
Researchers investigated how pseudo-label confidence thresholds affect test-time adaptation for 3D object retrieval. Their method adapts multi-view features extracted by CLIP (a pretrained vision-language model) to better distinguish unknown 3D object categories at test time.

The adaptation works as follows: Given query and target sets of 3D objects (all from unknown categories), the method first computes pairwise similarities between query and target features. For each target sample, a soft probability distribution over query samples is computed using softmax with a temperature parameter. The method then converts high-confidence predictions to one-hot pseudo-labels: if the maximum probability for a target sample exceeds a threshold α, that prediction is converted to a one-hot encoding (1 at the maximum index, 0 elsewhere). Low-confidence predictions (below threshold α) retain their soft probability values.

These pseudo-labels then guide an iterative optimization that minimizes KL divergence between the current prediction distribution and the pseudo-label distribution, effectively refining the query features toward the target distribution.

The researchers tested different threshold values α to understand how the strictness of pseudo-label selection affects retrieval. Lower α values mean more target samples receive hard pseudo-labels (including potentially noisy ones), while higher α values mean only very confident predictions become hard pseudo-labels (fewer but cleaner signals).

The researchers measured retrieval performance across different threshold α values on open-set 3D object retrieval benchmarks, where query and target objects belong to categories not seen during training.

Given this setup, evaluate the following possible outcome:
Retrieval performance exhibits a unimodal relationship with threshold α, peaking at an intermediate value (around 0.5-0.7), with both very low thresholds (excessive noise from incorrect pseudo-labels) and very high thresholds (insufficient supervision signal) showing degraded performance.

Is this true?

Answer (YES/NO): YES